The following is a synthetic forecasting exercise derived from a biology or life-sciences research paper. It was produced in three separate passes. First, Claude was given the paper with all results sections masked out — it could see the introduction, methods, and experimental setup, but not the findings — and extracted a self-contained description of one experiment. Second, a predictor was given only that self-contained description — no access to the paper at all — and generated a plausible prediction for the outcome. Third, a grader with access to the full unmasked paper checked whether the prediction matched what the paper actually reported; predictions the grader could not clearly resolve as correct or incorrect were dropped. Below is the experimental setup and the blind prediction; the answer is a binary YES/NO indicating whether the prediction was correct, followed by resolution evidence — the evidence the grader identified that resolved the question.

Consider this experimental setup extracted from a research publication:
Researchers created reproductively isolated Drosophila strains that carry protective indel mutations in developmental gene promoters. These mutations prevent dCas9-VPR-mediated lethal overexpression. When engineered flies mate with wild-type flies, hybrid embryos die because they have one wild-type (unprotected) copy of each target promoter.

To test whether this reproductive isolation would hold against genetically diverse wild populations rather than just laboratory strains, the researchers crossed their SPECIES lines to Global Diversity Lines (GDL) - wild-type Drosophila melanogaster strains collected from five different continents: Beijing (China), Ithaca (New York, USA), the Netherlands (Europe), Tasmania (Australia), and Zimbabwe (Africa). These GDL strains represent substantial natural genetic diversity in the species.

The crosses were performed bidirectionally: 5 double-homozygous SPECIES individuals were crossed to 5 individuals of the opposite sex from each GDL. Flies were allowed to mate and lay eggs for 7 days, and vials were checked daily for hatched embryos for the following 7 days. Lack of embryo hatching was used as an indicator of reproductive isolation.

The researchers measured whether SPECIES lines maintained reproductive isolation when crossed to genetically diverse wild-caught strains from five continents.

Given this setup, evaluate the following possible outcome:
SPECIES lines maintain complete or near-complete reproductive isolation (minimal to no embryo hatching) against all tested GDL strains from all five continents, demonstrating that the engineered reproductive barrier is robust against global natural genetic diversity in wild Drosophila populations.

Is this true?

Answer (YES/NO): YES